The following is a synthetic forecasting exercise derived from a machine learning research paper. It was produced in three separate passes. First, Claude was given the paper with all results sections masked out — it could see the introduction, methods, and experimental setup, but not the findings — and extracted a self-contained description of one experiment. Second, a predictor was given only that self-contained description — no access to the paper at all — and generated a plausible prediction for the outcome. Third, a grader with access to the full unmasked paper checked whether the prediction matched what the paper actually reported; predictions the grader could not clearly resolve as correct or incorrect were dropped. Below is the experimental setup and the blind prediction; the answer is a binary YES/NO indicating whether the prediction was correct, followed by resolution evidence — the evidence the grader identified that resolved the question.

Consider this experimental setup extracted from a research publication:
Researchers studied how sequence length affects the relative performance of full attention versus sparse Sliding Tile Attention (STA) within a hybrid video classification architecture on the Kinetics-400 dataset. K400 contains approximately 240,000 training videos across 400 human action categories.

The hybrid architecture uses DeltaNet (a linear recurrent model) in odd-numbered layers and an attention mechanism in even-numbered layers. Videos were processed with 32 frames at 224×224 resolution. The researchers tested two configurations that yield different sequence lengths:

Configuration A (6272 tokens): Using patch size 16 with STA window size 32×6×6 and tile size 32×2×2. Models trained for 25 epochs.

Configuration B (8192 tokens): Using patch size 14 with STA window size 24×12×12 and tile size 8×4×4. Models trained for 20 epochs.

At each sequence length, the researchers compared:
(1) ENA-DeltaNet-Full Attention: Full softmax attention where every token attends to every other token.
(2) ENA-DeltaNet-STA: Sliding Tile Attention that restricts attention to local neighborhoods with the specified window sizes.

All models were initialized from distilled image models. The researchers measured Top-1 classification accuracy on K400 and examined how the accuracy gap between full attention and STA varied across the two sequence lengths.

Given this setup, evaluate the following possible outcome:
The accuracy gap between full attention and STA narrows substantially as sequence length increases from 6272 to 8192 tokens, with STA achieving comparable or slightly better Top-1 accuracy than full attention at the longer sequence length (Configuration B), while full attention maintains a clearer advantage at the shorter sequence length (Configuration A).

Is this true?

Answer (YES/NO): YES